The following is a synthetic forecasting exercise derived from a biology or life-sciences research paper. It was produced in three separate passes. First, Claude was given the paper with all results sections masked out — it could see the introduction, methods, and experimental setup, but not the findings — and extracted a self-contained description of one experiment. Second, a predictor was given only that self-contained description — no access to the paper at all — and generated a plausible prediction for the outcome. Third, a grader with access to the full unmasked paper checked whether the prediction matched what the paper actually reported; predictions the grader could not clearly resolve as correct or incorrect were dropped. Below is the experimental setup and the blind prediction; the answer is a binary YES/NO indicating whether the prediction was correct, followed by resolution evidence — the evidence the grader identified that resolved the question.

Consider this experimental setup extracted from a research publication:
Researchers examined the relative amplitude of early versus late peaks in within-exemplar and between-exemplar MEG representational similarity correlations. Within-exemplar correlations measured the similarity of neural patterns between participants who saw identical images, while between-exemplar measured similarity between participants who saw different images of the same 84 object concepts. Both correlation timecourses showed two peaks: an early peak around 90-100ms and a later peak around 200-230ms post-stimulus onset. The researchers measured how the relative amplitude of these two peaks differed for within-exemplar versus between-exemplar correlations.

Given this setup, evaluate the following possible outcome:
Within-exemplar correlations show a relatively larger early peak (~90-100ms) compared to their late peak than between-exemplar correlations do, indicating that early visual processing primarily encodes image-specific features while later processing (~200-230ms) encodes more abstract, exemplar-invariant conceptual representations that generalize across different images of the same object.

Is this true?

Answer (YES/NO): YES